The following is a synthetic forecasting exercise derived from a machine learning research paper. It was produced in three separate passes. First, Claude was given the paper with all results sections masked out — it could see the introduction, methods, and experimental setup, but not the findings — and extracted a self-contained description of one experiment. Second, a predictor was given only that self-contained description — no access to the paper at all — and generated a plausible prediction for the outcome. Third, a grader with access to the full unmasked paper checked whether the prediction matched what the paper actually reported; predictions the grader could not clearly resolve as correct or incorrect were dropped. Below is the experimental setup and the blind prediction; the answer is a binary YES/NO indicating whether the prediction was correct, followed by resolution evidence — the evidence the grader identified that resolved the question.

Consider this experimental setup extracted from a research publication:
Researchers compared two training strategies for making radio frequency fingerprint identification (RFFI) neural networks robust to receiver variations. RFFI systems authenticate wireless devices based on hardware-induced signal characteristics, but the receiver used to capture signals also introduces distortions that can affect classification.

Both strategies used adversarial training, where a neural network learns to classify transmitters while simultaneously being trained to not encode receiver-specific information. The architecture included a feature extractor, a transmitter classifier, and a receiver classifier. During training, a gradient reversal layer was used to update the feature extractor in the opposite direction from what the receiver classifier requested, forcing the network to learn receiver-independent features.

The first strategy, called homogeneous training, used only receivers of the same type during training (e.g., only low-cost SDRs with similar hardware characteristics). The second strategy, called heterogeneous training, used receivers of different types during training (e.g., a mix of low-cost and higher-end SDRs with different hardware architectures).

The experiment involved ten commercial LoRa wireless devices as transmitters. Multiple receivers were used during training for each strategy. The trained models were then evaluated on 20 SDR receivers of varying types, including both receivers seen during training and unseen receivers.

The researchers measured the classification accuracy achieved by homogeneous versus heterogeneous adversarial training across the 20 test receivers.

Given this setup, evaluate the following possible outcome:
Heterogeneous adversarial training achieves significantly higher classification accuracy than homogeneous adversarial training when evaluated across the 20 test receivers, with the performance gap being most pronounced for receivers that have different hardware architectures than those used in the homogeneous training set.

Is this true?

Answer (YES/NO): YES